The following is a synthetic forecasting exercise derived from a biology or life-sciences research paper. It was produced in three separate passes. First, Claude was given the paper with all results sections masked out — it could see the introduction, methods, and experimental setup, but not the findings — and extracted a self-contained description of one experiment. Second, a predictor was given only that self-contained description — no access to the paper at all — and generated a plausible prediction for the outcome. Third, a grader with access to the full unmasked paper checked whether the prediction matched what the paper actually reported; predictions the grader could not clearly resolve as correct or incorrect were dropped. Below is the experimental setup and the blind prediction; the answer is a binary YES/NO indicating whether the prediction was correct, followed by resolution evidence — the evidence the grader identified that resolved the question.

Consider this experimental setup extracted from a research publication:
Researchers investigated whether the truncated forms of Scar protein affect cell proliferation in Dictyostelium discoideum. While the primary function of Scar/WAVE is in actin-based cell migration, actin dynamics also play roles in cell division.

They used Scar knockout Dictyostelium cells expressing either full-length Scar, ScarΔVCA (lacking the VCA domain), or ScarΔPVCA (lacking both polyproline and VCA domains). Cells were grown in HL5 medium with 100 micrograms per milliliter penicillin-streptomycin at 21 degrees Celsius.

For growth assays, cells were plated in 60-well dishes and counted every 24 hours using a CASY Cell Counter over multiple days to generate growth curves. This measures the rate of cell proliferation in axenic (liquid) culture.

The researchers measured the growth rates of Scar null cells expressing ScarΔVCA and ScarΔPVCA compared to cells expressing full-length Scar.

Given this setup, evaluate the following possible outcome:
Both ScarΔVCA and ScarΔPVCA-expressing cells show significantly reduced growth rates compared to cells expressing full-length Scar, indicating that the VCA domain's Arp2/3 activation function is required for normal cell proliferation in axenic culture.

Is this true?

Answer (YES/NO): NO